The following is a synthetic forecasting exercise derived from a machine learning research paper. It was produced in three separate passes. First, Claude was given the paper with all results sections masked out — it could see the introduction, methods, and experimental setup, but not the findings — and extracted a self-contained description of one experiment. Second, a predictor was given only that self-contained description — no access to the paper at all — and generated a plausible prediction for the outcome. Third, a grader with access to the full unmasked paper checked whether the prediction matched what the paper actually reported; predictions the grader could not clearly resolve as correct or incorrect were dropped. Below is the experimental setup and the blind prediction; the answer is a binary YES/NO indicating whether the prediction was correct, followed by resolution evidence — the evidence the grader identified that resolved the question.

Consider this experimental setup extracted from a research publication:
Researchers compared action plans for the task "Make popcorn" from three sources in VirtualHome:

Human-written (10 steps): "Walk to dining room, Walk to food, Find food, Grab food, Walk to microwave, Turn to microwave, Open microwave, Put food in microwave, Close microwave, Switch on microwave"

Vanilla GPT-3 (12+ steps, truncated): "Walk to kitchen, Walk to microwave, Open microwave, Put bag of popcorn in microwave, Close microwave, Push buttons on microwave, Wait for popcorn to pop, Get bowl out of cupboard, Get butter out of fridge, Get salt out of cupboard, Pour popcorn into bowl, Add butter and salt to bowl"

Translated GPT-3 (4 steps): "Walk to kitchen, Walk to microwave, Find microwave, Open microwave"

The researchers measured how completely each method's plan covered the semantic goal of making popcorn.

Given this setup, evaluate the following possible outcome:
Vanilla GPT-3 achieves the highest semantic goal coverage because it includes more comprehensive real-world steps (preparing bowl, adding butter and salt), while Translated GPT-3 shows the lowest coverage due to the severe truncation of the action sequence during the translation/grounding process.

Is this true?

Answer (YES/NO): YES